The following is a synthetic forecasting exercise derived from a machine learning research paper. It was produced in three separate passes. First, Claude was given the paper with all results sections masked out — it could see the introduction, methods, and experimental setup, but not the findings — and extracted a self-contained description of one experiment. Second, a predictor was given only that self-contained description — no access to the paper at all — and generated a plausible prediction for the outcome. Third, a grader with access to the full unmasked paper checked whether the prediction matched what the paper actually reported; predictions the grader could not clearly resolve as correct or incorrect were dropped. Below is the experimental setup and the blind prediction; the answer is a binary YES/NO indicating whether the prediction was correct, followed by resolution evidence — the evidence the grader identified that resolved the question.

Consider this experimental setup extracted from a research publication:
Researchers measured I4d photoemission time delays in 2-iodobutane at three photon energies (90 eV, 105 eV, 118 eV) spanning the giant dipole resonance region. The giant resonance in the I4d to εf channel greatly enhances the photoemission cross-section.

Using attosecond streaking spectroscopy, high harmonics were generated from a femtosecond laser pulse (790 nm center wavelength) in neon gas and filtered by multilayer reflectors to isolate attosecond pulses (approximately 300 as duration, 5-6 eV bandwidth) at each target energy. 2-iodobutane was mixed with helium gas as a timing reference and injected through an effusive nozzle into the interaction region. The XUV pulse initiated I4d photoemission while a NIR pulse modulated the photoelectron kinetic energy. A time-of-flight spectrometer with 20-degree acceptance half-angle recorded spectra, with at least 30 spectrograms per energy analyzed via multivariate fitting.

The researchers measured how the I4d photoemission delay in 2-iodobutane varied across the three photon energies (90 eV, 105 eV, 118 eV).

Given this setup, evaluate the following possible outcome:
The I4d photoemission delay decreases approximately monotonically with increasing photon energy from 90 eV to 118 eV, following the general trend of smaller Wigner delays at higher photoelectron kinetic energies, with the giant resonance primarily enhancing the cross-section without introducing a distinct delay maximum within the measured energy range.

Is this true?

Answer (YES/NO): NO